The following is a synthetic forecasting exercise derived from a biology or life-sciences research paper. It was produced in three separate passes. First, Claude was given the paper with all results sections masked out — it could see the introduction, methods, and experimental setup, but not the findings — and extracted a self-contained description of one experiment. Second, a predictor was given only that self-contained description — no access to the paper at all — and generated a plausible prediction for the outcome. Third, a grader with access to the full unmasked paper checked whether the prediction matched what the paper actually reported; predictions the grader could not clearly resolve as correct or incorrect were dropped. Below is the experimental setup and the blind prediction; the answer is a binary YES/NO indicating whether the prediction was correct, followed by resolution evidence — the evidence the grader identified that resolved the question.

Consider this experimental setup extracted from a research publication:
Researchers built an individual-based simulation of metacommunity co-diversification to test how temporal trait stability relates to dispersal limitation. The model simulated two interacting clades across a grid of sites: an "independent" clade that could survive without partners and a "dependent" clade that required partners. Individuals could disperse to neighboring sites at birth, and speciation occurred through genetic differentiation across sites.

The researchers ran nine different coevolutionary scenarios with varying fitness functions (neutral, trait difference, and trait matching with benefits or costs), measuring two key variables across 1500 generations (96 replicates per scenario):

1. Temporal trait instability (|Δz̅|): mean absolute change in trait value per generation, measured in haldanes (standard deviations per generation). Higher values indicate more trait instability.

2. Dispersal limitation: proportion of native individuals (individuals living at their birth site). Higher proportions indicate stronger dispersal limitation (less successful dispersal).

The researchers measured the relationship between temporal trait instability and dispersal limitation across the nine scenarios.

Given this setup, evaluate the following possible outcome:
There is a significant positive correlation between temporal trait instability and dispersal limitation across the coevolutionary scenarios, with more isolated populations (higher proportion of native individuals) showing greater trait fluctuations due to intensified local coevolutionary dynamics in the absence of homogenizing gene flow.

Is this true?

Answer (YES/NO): NO